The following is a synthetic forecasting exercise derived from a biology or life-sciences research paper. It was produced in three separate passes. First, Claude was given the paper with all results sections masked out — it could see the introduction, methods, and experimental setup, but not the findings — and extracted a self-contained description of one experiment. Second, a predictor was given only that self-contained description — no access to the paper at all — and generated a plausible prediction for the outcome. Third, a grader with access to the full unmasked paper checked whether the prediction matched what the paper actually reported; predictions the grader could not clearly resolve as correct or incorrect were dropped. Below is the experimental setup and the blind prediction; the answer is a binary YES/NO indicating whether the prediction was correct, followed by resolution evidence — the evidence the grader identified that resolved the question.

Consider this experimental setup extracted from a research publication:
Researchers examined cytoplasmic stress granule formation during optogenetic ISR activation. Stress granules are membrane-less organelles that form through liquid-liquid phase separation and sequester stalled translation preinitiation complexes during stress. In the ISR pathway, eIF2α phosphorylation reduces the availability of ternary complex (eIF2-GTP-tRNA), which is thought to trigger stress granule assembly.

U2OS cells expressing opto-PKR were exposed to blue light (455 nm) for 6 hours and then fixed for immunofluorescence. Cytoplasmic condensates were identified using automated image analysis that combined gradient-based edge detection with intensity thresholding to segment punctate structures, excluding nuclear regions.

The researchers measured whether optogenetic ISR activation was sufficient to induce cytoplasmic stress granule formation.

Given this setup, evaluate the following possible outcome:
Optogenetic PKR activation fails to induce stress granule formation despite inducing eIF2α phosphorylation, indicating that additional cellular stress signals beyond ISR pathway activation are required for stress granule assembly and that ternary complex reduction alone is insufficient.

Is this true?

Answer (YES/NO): NO